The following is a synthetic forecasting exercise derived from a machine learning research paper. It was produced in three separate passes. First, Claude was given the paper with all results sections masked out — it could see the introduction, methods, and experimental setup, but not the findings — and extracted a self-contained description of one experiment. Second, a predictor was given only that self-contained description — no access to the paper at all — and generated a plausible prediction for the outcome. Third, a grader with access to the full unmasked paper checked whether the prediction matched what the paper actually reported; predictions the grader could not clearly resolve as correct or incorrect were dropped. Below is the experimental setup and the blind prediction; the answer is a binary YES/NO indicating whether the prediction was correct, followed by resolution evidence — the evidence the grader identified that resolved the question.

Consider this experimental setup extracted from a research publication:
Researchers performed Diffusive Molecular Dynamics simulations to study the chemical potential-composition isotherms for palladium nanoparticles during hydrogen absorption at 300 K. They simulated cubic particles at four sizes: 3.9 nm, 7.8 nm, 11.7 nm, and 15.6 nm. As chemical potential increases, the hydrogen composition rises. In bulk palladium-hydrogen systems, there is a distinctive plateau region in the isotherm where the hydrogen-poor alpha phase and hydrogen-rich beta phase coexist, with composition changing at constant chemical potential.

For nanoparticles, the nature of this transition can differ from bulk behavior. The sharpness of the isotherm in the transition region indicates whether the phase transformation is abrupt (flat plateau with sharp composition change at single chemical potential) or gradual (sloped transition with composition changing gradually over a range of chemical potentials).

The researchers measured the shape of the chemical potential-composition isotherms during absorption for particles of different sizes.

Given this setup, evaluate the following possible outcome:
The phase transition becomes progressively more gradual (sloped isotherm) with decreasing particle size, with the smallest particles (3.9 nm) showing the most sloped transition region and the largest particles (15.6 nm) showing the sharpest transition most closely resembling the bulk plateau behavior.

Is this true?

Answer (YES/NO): YES